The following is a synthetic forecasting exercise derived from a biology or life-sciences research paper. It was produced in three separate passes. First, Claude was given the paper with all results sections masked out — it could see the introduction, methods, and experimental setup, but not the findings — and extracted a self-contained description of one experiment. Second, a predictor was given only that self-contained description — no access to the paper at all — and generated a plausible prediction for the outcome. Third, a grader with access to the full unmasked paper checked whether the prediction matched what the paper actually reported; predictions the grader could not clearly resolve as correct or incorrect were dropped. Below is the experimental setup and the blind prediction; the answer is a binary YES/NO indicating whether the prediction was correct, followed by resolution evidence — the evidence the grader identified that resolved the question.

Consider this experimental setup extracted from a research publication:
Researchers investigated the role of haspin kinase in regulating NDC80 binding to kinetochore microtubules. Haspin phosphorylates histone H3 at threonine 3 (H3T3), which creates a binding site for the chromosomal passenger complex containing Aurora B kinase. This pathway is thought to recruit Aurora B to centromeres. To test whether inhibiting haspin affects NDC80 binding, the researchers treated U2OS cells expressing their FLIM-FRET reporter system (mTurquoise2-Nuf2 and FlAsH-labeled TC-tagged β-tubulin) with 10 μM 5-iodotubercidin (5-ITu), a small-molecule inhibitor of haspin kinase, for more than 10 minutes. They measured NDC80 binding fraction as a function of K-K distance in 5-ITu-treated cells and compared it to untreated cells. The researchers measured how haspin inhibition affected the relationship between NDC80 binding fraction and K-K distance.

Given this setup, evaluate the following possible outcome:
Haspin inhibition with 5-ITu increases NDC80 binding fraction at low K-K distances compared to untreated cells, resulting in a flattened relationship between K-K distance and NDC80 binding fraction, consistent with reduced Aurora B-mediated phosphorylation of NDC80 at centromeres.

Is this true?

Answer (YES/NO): NO